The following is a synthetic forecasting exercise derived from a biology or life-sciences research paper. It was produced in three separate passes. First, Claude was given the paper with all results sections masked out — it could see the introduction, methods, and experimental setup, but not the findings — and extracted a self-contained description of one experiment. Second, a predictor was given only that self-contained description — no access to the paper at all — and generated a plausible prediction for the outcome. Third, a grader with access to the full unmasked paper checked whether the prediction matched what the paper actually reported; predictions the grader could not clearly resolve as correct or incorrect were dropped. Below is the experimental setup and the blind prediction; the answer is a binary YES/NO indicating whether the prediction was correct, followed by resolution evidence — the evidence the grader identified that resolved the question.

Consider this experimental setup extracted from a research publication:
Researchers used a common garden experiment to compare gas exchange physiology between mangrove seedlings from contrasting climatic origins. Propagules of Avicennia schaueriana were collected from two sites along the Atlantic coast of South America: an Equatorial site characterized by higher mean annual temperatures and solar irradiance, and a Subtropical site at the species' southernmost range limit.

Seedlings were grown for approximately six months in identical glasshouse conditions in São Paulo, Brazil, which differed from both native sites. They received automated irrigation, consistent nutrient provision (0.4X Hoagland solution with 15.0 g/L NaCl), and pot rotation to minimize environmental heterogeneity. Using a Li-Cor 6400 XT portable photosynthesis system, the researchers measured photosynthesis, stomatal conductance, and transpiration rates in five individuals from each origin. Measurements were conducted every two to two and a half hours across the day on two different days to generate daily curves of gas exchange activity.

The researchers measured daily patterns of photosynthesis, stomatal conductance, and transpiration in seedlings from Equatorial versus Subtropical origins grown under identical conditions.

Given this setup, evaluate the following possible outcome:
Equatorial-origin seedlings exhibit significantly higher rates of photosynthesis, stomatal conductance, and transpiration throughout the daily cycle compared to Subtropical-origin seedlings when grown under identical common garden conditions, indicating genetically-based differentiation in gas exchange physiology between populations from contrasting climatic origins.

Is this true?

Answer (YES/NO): NO